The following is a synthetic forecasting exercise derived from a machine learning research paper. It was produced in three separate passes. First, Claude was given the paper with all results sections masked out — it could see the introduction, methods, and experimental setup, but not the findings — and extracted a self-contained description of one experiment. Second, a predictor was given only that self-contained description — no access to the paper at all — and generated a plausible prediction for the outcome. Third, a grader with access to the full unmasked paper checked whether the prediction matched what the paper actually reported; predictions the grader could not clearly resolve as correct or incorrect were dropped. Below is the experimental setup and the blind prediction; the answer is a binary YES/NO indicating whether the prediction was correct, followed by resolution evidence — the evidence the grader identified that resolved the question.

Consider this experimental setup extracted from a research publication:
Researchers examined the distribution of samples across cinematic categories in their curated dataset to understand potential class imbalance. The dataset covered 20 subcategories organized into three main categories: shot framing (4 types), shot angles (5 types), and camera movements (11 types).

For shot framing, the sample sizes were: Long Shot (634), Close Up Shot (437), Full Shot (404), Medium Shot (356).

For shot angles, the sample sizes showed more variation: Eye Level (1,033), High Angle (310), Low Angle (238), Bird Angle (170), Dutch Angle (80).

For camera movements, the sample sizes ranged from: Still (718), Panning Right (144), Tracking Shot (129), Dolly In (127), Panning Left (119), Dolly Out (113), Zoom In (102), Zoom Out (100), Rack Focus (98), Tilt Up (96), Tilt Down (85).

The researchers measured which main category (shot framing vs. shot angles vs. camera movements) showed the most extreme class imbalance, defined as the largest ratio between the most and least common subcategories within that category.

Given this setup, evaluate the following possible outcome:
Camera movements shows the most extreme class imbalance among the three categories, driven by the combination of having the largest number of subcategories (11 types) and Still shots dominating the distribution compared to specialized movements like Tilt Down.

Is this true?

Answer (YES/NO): NO